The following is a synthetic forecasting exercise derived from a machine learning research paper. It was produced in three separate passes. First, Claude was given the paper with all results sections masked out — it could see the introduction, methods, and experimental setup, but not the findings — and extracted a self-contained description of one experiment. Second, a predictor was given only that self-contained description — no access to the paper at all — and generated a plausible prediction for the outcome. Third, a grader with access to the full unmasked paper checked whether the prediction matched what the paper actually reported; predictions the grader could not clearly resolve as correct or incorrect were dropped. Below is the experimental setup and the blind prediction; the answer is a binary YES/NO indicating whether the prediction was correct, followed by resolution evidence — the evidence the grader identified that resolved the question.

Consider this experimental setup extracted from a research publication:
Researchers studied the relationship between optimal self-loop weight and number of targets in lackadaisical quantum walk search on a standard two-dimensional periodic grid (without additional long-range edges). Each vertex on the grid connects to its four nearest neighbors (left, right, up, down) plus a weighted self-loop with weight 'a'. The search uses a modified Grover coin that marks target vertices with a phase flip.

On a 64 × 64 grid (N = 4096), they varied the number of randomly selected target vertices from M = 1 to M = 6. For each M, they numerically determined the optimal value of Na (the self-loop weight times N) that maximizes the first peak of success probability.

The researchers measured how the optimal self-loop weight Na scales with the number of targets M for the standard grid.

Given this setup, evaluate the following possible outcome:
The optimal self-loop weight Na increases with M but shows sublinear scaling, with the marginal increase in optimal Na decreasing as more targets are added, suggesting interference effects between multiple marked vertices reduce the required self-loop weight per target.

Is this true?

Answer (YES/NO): NO